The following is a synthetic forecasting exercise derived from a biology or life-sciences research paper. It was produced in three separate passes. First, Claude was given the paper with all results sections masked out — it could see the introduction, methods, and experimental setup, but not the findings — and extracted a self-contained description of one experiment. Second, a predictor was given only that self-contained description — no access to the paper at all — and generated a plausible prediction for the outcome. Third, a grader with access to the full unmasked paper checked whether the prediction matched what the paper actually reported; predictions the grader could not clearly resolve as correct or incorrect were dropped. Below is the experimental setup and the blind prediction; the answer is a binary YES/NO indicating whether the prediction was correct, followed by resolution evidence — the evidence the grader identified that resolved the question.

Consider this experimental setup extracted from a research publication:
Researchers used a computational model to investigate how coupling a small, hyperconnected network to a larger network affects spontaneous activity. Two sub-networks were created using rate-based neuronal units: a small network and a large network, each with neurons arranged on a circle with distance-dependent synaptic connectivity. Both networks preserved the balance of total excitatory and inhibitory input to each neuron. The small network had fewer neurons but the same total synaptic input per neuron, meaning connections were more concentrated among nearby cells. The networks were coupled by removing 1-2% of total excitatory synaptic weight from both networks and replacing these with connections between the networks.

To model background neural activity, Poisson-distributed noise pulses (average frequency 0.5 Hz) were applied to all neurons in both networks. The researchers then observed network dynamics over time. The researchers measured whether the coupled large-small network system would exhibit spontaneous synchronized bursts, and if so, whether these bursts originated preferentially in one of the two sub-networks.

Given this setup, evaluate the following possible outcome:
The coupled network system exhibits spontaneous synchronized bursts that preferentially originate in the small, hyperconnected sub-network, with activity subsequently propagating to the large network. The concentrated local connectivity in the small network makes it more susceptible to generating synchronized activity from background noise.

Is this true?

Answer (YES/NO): YES